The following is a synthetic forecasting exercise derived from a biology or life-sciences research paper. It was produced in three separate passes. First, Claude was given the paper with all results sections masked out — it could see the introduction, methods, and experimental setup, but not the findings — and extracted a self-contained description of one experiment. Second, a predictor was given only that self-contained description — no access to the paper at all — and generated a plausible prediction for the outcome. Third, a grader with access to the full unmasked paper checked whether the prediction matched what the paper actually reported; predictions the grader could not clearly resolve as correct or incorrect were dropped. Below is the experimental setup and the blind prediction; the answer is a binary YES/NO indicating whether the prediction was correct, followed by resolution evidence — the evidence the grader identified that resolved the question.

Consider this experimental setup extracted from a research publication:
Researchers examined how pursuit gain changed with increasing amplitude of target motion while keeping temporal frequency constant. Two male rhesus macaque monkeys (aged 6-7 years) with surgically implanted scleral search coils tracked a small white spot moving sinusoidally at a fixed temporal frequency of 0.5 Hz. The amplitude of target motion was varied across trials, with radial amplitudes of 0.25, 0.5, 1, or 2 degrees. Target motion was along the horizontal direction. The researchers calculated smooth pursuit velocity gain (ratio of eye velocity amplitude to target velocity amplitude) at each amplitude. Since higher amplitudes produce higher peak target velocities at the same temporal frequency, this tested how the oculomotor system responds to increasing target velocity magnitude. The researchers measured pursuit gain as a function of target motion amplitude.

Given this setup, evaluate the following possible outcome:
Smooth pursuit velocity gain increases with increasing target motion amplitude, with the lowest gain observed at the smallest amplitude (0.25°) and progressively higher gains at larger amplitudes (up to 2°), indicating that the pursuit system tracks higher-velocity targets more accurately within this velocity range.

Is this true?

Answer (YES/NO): YES